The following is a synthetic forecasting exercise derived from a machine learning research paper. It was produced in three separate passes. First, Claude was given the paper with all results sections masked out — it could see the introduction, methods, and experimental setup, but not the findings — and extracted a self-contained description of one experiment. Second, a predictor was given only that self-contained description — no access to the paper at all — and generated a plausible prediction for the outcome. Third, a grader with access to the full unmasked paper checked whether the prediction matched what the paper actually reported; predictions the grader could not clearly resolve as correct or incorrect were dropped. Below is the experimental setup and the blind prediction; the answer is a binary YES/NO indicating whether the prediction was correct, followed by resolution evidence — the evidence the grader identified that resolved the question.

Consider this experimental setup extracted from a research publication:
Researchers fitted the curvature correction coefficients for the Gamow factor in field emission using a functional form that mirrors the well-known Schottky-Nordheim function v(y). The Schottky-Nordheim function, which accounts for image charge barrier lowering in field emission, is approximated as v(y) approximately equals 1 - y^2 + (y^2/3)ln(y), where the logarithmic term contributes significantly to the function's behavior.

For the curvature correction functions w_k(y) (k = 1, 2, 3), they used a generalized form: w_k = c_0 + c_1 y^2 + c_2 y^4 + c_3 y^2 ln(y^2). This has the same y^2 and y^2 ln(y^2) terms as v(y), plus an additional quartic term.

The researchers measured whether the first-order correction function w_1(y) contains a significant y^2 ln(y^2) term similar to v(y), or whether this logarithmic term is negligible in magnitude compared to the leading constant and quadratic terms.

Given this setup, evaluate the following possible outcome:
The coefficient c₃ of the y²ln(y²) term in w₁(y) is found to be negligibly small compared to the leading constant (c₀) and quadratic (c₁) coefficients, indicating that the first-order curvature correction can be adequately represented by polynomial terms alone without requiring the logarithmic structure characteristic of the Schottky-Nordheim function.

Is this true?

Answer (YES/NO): NO